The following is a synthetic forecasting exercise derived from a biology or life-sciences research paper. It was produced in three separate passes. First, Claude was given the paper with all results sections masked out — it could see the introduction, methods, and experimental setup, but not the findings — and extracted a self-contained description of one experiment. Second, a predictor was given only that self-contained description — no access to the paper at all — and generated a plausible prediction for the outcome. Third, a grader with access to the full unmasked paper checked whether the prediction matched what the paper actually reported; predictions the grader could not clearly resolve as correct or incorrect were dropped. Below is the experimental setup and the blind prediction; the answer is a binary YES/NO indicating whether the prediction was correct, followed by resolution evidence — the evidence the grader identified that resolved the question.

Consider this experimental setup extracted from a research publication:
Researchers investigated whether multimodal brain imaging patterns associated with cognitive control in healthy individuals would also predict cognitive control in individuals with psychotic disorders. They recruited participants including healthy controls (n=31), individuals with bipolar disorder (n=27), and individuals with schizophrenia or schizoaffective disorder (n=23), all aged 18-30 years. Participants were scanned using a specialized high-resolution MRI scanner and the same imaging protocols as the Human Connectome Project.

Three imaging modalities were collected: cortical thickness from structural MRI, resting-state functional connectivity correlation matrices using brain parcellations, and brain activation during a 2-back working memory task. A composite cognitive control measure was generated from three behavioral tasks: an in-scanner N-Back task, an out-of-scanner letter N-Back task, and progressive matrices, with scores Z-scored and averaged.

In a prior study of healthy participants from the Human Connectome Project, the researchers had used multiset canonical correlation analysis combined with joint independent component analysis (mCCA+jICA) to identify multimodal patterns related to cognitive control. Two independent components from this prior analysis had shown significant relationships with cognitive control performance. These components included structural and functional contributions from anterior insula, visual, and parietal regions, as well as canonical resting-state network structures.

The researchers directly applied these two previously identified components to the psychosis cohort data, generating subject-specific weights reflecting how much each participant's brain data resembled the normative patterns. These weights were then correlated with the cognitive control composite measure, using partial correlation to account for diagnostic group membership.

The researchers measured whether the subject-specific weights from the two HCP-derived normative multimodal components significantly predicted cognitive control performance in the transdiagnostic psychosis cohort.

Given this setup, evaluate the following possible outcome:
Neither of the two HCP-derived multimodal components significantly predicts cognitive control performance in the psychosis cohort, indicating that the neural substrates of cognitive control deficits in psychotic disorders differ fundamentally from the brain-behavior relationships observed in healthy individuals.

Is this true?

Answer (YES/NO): NO